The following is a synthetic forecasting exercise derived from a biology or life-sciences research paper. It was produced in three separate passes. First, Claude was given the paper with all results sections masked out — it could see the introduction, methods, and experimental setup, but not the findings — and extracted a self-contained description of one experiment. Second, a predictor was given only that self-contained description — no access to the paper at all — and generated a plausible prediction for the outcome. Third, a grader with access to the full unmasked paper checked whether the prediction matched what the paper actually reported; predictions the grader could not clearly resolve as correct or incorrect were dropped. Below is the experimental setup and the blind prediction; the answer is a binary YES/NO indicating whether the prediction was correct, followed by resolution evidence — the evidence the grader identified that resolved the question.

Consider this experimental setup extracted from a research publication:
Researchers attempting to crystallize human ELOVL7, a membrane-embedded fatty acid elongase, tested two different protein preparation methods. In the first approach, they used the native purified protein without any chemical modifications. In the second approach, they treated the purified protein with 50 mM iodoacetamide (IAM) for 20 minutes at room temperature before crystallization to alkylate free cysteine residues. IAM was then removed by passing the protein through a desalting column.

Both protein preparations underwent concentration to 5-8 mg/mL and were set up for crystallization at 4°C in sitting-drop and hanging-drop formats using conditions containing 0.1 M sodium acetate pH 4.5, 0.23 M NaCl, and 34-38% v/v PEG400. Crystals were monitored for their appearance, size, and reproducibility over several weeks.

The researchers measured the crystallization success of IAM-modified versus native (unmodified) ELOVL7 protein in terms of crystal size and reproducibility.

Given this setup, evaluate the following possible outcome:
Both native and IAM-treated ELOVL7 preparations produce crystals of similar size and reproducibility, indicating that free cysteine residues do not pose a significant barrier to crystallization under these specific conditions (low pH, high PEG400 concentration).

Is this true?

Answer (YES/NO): NO